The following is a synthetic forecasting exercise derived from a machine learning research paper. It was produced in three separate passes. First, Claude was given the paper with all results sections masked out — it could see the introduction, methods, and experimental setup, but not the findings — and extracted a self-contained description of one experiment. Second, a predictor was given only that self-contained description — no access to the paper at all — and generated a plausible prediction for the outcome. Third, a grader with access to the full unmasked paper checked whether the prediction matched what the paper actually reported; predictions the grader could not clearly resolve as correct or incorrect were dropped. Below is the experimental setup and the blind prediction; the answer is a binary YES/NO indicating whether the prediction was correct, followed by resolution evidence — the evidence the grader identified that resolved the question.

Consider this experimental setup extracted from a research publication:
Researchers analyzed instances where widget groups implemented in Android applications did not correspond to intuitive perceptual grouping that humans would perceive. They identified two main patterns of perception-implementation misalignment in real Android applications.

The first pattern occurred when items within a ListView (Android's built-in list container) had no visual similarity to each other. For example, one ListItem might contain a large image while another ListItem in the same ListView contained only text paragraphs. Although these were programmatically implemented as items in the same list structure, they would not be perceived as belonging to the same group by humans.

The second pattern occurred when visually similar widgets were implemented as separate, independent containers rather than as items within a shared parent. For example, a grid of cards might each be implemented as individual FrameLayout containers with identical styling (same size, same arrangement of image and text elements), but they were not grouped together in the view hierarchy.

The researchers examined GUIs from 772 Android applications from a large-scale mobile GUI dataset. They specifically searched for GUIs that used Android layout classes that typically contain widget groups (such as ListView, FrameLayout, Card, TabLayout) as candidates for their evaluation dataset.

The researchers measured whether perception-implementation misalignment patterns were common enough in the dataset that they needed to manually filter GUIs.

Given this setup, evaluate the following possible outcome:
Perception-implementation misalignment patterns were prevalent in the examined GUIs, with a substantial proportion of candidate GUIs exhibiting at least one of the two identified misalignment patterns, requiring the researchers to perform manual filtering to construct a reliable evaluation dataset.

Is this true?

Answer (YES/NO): YES